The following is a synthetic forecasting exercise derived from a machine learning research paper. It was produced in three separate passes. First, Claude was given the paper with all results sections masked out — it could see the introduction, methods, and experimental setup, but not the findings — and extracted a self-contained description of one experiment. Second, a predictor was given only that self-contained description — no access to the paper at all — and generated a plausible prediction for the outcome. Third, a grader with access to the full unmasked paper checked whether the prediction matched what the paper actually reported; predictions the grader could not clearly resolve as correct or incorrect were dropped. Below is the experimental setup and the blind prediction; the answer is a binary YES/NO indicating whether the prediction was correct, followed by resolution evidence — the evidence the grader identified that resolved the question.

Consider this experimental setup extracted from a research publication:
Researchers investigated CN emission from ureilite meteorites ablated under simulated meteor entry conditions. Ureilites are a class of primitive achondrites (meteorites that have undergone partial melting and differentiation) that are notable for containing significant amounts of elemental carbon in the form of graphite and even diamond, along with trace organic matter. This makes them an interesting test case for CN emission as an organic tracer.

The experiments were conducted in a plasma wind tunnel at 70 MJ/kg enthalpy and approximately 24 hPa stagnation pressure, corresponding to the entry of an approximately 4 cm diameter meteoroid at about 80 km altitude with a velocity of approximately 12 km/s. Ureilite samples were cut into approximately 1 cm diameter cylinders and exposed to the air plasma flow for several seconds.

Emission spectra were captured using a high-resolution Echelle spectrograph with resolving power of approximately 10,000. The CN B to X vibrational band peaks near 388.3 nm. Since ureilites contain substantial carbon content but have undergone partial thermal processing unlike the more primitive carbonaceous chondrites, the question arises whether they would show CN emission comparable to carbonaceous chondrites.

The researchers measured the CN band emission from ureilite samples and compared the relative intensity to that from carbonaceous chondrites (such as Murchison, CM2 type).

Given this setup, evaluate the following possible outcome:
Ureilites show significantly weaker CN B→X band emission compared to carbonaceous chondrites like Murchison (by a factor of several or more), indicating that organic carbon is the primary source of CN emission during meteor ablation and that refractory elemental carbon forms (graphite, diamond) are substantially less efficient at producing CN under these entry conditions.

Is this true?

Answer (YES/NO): NO